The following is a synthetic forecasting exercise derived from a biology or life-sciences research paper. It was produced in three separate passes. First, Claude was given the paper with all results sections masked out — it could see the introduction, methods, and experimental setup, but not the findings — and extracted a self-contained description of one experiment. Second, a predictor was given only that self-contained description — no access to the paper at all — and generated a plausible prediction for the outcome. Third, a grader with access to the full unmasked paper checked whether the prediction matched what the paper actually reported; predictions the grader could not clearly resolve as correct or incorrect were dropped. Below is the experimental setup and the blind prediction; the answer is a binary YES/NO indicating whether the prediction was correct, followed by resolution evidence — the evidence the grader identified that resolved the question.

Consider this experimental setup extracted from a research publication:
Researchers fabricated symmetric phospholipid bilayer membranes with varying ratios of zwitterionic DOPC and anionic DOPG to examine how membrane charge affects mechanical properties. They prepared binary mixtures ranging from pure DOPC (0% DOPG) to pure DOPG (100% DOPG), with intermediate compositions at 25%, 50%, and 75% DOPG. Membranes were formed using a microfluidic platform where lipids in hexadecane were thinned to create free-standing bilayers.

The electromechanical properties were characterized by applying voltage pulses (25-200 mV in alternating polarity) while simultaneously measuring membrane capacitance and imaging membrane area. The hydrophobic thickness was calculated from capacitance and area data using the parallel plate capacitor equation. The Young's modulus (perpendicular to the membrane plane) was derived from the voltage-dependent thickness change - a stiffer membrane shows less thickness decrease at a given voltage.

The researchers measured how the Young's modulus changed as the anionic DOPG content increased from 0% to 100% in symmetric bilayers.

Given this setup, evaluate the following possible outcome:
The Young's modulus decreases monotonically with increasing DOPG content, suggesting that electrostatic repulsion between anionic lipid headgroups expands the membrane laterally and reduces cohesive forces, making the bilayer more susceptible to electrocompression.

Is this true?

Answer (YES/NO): NO